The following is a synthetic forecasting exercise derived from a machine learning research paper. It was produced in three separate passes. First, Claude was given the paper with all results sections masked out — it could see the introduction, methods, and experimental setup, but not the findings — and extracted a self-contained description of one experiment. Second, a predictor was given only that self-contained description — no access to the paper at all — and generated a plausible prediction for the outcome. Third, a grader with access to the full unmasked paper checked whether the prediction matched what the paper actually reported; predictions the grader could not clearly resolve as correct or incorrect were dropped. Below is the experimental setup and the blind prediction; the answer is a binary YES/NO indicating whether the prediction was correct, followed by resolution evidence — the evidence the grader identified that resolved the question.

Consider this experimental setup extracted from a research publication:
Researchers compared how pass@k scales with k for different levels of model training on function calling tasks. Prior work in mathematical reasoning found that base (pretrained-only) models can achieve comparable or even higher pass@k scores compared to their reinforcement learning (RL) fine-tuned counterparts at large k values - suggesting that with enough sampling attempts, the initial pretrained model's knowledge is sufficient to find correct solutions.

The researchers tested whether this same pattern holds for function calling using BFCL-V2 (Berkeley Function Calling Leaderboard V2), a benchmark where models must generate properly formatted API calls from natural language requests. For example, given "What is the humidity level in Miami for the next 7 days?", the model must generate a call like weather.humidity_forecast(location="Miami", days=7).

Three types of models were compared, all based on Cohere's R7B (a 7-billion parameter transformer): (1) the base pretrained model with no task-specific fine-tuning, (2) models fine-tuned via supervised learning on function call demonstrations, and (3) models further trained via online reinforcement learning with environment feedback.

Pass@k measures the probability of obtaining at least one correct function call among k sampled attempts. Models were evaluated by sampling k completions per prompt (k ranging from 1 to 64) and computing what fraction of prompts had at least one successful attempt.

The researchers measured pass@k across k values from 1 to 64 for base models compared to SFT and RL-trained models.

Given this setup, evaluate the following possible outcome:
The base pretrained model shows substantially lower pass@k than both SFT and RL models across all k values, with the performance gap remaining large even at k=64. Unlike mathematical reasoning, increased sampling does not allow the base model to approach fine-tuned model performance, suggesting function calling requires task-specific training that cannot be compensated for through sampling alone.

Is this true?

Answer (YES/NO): YES